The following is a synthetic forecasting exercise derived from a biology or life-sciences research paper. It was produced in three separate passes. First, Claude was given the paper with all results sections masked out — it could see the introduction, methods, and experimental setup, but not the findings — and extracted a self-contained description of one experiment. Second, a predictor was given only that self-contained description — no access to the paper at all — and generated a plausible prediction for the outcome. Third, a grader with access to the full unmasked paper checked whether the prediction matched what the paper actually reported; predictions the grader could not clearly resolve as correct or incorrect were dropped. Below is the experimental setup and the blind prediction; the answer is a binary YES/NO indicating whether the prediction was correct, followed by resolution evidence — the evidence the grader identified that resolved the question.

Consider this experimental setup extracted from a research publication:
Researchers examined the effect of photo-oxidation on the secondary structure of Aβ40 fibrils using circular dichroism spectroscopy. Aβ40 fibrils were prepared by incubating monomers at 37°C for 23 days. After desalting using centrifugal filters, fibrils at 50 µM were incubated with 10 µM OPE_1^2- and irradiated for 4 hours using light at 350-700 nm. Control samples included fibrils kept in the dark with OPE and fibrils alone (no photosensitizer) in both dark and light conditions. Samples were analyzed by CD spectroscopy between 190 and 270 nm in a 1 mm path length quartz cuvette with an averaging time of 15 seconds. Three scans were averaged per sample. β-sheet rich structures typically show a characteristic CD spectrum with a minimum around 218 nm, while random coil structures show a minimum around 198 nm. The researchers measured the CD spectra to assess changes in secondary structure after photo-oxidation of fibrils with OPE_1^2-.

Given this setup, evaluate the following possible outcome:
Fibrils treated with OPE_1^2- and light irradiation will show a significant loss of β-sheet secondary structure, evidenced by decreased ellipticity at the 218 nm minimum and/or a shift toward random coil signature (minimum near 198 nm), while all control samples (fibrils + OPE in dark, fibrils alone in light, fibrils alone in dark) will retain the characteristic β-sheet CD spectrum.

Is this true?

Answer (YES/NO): NO